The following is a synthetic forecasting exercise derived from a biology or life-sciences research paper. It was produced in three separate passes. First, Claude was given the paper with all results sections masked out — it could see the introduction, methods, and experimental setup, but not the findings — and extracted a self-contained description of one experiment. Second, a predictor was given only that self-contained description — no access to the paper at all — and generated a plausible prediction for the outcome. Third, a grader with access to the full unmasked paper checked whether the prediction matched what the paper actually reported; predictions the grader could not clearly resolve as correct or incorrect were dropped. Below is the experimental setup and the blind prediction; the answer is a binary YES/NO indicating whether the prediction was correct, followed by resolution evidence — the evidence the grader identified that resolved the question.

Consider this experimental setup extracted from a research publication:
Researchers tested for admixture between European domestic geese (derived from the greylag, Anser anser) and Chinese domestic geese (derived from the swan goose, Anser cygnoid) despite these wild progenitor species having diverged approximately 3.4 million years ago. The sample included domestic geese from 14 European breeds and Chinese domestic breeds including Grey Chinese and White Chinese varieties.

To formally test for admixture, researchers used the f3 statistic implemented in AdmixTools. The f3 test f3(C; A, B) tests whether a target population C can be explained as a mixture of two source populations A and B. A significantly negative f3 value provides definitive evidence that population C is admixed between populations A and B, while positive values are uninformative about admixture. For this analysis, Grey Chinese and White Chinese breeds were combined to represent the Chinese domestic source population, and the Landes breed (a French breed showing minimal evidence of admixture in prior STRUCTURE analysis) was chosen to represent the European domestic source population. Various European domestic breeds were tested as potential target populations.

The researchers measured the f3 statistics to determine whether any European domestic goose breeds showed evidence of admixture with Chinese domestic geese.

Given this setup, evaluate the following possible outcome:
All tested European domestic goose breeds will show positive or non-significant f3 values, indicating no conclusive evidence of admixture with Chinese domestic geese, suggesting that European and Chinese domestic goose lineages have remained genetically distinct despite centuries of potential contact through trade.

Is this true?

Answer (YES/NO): NO